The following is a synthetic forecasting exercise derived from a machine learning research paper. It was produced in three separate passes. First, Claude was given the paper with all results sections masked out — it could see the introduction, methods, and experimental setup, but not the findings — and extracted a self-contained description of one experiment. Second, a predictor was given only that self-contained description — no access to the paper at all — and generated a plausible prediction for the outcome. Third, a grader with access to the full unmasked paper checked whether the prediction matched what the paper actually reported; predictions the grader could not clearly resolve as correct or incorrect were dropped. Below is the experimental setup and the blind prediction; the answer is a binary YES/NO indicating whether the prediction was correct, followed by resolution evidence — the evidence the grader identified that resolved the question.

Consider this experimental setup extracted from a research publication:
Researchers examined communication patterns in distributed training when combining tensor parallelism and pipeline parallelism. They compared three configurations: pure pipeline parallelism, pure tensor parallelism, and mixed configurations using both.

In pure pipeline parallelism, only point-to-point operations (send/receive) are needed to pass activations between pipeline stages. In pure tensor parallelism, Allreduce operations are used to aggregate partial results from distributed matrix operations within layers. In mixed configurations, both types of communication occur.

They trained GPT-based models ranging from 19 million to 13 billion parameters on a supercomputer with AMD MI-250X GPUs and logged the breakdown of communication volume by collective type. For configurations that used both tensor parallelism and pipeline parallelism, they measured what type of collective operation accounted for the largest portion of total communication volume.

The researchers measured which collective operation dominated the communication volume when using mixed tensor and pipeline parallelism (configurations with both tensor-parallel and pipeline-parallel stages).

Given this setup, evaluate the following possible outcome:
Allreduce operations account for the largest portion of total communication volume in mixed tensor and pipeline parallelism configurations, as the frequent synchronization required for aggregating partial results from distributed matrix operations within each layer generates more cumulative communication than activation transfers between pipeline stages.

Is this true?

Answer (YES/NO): NO